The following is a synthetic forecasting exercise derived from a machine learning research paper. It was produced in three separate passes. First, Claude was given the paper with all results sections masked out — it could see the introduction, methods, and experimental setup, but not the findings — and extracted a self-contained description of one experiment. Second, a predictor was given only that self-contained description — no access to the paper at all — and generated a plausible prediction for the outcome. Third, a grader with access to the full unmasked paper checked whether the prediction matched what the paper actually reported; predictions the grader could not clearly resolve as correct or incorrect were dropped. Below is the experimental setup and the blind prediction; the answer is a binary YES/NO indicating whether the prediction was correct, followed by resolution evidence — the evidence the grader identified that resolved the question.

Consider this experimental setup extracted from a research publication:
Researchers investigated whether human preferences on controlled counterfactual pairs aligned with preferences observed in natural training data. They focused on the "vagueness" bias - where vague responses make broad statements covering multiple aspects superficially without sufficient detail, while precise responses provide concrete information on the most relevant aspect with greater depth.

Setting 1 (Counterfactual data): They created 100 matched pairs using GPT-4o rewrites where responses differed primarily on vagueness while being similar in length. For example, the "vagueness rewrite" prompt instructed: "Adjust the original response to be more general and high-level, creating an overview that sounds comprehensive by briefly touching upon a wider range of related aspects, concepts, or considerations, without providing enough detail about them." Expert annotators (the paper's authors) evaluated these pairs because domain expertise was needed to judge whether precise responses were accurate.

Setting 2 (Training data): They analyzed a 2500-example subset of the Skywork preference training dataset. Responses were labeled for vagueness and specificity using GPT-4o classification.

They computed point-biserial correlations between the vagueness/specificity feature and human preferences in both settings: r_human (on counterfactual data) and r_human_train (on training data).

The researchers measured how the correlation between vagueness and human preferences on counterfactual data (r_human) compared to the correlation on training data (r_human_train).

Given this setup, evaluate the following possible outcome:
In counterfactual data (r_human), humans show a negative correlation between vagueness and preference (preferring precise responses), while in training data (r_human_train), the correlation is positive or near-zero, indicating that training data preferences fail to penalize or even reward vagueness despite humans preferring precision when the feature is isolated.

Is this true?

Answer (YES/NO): NO